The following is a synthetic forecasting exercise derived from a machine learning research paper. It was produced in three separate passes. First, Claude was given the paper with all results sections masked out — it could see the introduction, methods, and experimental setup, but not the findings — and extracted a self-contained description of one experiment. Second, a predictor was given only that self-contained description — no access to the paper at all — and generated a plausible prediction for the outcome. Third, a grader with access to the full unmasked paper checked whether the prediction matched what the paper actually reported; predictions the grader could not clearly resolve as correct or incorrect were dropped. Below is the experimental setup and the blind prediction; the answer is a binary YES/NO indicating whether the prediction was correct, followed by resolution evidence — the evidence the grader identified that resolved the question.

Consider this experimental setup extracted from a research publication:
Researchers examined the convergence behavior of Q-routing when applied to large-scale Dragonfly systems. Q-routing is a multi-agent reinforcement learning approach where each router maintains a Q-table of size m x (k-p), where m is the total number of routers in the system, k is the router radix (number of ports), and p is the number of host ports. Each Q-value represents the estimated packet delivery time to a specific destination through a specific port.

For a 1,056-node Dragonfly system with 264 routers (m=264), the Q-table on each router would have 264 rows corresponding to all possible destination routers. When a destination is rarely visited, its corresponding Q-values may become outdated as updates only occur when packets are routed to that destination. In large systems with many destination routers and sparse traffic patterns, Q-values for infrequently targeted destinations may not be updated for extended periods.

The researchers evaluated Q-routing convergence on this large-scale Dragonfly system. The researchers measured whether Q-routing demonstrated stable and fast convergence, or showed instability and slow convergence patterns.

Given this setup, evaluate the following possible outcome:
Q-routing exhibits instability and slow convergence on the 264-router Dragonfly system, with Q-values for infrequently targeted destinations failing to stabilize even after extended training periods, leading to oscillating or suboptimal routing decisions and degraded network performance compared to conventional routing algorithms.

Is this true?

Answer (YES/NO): YES